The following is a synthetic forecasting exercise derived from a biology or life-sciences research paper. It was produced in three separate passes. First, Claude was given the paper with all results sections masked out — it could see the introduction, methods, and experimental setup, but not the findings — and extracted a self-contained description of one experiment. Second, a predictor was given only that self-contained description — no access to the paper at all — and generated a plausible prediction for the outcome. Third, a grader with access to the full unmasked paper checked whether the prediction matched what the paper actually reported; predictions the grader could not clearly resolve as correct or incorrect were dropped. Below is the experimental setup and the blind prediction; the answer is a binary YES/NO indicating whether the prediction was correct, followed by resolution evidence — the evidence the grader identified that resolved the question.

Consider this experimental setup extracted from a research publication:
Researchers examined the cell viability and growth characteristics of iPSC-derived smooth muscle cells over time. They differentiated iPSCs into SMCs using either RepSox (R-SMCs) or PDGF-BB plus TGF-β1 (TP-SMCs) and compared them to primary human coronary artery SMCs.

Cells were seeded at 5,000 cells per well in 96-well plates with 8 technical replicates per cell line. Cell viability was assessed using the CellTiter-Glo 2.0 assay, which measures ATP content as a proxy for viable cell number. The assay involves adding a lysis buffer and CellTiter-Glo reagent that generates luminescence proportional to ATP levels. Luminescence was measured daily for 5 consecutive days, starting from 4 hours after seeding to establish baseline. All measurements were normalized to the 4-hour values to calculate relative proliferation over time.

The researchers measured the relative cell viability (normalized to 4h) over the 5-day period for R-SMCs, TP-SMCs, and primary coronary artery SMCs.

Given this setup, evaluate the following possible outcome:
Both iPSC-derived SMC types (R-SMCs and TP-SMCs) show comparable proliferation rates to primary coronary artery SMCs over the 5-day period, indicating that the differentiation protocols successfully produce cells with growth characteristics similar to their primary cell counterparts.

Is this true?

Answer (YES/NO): NO